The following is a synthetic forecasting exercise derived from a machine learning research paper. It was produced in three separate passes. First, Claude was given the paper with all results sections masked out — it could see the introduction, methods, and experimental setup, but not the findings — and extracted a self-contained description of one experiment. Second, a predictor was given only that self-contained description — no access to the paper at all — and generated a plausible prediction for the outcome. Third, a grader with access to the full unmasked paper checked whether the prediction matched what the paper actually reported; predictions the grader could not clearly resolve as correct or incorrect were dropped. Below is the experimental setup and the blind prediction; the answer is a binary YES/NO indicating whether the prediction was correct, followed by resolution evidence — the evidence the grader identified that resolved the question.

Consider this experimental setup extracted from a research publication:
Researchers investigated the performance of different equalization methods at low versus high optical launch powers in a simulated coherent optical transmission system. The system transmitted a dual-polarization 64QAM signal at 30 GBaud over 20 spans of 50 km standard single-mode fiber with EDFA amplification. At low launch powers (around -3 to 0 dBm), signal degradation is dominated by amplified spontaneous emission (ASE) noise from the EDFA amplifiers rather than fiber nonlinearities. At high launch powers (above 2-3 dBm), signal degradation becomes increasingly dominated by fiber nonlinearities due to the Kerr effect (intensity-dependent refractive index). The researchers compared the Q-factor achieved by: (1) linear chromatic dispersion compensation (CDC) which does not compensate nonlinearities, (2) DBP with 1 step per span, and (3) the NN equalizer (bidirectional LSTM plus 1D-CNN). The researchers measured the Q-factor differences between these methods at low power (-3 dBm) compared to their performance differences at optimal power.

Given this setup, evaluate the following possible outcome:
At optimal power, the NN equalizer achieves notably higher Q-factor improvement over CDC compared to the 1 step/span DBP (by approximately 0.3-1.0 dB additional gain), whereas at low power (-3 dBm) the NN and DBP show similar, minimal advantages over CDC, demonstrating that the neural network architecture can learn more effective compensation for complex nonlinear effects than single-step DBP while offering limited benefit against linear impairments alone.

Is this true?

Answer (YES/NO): NO